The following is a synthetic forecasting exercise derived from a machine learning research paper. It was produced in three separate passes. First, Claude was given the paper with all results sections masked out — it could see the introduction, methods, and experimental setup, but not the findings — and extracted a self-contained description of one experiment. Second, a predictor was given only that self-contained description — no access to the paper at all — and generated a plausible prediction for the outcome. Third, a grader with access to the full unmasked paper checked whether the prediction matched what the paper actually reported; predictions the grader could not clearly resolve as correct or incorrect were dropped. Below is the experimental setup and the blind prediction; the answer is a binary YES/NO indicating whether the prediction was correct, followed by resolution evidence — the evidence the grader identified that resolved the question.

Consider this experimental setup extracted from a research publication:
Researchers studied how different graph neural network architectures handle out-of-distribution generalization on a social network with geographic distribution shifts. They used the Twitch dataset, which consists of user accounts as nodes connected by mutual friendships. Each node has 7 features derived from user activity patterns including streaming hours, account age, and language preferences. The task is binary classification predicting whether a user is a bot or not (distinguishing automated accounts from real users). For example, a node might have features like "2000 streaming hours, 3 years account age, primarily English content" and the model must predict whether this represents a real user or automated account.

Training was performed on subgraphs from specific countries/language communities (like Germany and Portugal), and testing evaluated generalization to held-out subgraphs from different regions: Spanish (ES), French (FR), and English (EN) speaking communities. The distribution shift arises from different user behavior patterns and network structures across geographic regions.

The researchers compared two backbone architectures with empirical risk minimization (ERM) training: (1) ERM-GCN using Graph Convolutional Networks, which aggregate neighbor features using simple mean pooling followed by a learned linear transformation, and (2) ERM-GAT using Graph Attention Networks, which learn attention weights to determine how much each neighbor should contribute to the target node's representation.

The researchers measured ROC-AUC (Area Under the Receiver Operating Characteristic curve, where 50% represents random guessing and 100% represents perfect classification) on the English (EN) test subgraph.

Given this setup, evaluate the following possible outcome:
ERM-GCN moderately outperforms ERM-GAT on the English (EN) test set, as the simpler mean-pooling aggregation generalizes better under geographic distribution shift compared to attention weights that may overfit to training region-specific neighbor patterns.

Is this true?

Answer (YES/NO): YES